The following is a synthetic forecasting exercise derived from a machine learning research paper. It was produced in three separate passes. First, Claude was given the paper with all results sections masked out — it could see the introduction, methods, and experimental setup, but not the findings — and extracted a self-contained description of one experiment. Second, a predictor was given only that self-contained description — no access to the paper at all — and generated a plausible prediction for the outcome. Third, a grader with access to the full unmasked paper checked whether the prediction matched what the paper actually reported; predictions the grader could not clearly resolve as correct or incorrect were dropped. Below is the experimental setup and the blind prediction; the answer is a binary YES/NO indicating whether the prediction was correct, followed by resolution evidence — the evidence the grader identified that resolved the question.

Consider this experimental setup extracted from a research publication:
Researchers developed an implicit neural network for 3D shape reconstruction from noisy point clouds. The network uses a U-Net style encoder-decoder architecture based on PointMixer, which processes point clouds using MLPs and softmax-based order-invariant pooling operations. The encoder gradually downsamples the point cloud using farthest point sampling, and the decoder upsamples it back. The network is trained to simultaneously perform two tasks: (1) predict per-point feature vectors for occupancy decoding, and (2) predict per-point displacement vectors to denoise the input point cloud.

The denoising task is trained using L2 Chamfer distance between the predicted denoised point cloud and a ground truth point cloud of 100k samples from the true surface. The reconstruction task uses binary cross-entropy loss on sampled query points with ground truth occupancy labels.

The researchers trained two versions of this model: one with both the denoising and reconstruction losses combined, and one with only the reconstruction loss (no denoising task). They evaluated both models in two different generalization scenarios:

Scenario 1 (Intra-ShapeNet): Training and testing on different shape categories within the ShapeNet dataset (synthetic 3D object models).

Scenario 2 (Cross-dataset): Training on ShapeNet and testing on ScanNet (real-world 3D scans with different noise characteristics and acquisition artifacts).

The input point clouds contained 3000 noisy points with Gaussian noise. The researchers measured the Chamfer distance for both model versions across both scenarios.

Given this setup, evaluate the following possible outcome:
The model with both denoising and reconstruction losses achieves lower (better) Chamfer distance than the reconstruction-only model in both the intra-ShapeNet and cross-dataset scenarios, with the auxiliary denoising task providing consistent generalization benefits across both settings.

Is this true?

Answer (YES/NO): YES